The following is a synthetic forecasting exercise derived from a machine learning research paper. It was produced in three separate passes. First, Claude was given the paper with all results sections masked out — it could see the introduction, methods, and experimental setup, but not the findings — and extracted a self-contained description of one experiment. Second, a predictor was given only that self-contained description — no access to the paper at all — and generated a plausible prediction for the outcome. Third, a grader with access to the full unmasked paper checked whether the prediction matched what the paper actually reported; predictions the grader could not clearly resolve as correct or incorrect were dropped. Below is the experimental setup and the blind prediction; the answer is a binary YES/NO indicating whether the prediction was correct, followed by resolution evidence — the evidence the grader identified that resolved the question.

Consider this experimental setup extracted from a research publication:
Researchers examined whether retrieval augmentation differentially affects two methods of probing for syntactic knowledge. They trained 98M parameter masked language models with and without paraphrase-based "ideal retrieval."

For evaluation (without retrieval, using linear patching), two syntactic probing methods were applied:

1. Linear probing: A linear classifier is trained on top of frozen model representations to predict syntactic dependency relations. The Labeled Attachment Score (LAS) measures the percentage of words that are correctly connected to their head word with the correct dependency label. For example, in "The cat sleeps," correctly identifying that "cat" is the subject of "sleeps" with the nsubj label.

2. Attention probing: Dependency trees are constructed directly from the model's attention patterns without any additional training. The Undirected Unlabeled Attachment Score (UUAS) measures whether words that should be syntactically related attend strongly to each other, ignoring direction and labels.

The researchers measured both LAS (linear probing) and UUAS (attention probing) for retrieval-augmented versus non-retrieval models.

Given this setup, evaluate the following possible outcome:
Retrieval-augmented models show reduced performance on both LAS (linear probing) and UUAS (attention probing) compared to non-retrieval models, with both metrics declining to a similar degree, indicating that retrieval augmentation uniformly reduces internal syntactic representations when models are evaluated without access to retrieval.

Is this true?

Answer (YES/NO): NO